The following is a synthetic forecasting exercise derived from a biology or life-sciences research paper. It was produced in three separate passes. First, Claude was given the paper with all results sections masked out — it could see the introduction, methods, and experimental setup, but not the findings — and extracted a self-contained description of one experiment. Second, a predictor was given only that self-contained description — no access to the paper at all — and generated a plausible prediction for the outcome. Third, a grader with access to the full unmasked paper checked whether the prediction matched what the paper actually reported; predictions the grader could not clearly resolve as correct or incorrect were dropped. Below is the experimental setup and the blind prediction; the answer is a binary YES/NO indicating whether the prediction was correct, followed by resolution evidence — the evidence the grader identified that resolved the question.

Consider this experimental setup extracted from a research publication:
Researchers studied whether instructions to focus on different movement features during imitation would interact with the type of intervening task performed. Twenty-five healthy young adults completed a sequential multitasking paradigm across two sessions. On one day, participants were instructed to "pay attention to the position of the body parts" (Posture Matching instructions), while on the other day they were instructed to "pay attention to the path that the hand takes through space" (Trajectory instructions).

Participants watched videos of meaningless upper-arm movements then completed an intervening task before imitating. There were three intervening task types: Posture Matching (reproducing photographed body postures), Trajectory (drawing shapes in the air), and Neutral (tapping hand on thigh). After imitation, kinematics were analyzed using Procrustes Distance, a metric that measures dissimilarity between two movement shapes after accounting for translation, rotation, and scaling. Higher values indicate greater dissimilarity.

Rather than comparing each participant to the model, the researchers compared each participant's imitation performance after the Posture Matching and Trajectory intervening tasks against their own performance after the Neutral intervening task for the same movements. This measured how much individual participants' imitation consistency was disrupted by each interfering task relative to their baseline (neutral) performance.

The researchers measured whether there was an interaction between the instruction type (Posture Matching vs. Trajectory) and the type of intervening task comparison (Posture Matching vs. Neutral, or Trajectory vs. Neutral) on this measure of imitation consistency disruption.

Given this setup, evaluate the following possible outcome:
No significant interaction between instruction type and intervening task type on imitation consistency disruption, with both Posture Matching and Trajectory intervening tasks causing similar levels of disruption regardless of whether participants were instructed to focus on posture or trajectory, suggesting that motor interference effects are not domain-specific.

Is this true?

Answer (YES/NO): NO